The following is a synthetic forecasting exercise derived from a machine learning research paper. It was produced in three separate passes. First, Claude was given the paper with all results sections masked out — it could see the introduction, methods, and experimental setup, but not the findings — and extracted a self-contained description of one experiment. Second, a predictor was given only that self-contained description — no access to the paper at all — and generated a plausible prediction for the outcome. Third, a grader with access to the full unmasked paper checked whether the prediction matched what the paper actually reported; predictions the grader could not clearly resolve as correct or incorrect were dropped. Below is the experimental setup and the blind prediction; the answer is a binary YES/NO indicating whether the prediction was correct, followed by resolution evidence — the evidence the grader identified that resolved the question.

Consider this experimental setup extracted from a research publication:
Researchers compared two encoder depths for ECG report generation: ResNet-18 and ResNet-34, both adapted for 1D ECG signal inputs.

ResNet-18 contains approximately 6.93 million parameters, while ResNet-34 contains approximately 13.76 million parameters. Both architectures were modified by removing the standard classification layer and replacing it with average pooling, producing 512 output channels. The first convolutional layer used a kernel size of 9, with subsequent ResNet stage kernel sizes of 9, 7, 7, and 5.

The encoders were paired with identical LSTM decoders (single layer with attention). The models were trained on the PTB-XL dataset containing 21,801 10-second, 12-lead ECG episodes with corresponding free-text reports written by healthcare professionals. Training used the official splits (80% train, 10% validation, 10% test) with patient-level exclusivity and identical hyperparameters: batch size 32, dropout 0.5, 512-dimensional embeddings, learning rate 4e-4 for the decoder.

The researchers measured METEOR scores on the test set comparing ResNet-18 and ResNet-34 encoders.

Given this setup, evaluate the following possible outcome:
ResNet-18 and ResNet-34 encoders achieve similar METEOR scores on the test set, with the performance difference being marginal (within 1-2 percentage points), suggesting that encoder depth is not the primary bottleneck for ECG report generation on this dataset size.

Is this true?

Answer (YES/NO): YES